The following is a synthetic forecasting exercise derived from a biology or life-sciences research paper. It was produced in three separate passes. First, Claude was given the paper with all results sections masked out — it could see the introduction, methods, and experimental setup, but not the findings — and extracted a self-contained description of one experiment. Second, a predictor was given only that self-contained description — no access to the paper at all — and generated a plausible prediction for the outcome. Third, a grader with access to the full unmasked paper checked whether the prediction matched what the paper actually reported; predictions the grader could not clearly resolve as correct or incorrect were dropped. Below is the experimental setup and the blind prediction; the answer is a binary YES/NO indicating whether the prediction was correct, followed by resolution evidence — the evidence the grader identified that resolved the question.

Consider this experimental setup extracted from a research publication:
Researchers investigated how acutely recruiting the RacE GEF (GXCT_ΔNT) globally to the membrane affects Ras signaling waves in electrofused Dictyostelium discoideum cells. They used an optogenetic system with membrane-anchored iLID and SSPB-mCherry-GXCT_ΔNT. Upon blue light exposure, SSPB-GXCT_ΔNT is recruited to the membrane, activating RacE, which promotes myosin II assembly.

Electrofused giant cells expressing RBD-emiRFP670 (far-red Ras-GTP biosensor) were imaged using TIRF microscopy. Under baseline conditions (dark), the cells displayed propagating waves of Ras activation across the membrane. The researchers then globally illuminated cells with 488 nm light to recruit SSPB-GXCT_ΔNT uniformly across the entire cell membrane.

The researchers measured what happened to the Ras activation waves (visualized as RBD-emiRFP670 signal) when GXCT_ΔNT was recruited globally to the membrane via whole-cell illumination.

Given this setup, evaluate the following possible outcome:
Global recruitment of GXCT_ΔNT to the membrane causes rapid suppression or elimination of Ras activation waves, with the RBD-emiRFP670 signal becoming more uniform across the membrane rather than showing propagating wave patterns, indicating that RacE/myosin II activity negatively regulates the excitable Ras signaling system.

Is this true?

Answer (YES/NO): YES